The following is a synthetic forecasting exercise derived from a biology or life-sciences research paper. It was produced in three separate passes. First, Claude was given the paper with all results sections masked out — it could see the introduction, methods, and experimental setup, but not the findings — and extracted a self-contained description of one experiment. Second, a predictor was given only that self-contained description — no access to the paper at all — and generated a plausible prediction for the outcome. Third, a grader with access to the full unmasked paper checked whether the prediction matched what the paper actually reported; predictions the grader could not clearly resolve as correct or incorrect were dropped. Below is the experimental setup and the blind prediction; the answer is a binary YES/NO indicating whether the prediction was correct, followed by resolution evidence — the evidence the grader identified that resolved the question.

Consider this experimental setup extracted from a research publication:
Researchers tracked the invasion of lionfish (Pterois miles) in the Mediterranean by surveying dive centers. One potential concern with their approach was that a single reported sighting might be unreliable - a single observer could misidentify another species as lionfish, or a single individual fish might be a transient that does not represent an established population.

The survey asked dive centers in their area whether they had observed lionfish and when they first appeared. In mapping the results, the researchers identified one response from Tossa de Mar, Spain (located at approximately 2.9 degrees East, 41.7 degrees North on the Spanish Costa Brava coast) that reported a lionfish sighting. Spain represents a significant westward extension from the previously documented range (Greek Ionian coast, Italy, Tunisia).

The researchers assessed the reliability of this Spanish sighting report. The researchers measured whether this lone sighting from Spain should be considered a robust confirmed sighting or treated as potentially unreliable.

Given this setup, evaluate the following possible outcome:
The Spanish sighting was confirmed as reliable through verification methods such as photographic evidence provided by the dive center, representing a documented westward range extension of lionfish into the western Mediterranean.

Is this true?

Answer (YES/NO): NO